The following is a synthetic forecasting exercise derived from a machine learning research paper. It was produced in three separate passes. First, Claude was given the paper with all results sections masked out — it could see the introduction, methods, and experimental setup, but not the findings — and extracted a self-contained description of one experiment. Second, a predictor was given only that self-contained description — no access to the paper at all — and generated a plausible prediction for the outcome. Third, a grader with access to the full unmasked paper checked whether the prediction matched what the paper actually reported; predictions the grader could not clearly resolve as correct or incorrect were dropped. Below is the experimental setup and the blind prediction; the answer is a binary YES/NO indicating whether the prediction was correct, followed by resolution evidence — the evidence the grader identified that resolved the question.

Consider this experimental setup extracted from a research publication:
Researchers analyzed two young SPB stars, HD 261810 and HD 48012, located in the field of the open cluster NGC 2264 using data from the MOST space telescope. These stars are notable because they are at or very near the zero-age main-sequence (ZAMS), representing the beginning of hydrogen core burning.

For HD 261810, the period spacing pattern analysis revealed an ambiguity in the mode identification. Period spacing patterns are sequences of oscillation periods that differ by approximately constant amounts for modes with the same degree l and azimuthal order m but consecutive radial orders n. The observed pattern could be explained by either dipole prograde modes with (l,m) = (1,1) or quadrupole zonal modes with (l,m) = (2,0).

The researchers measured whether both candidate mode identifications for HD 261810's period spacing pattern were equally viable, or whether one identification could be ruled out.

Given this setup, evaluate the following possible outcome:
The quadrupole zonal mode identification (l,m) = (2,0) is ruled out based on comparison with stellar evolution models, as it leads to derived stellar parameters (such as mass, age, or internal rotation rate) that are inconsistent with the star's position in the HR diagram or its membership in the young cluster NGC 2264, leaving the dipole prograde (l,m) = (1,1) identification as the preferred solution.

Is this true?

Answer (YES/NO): NO